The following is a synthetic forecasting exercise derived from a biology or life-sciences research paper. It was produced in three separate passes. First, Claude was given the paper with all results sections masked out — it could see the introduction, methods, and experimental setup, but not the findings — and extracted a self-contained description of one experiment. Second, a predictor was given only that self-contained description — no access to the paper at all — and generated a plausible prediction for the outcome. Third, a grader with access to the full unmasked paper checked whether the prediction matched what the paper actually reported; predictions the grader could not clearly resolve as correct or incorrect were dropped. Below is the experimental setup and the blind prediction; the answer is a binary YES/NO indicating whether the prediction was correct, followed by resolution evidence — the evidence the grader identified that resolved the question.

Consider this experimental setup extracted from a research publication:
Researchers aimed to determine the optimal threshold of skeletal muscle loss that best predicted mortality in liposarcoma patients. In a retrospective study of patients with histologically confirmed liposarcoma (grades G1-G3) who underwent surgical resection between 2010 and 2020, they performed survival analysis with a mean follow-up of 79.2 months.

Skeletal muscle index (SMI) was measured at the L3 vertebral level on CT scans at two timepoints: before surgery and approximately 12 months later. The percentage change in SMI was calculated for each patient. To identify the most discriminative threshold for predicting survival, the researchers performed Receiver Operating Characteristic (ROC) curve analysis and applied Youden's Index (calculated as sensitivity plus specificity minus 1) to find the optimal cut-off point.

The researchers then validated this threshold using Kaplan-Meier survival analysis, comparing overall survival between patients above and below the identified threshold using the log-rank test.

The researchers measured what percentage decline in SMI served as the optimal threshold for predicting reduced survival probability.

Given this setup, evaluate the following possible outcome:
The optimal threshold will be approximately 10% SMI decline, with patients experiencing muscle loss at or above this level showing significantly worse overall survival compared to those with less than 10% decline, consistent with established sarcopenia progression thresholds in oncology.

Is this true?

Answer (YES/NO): NO